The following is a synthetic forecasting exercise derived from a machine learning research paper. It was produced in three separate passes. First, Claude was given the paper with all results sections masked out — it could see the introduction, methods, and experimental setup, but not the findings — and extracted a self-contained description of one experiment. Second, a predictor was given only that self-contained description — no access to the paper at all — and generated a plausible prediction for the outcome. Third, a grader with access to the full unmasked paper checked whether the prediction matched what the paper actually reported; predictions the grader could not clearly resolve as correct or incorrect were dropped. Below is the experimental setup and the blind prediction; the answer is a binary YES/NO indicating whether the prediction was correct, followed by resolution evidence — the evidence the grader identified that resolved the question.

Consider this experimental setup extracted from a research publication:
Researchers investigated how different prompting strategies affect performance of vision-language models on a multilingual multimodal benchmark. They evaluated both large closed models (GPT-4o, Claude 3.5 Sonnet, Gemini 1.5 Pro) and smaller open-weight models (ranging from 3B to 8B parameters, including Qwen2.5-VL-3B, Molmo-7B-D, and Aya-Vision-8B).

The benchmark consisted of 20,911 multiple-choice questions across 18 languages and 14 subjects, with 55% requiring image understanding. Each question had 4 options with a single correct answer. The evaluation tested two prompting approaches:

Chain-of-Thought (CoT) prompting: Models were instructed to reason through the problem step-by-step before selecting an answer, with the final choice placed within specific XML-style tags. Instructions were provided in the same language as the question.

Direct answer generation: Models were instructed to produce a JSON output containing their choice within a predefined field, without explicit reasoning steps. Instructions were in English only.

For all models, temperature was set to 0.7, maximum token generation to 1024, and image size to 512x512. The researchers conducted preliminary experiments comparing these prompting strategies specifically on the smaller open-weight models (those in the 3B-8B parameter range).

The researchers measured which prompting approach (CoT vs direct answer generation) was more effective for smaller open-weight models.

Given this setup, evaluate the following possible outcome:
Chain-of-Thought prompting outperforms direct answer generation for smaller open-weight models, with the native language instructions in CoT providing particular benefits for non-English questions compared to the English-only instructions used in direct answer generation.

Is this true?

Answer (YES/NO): NO